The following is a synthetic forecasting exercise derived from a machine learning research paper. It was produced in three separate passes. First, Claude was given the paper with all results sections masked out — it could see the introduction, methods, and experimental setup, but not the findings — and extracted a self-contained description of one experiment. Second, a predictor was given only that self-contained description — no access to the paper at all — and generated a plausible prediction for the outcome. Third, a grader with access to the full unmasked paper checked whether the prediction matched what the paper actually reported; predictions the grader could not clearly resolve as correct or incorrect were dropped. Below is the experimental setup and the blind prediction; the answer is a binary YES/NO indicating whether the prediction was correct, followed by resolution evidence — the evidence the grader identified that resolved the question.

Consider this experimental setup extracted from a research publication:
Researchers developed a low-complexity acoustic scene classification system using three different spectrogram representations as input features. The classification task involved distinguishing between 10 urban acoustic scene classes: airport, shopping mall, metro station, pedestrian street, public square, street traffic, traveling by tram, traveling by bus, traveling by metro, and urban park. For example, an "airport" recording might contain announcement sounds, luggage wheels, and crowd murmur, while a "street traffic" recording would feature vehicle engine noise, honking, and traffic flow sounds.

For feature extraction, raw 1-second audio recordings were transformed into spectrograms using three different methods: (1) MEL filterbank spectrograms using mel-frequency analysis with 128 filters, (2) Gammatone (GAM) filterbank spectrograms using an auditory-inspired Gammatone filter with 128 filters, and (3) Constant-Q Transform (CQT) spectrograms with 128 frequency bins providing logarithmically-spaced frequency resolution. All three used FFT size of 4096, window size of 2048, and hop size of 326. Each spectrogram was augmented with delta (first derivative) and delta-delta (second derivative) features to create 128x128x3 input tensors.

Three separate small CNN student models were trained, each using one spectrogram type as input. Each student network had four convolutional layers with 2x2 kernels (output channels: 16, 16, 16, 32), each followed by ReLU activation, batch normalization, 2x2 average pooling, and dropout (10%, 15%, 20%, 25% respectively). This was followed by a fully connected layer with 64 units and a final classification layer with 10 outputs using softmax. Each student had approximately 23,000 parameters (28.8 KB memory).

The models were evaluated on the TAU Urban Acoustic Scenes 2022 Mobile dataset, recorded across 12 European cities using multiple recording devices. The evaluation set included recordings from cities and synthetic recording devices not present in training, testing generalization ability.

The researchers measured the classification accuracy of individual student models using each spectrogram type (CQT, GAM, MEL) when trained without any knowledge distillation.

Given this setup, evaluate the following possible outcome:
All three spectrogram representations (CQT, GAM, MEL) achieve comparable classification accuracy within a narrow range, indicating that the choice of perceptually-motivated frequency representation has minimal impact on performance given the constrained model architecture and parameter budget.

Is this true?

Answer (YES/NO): NO